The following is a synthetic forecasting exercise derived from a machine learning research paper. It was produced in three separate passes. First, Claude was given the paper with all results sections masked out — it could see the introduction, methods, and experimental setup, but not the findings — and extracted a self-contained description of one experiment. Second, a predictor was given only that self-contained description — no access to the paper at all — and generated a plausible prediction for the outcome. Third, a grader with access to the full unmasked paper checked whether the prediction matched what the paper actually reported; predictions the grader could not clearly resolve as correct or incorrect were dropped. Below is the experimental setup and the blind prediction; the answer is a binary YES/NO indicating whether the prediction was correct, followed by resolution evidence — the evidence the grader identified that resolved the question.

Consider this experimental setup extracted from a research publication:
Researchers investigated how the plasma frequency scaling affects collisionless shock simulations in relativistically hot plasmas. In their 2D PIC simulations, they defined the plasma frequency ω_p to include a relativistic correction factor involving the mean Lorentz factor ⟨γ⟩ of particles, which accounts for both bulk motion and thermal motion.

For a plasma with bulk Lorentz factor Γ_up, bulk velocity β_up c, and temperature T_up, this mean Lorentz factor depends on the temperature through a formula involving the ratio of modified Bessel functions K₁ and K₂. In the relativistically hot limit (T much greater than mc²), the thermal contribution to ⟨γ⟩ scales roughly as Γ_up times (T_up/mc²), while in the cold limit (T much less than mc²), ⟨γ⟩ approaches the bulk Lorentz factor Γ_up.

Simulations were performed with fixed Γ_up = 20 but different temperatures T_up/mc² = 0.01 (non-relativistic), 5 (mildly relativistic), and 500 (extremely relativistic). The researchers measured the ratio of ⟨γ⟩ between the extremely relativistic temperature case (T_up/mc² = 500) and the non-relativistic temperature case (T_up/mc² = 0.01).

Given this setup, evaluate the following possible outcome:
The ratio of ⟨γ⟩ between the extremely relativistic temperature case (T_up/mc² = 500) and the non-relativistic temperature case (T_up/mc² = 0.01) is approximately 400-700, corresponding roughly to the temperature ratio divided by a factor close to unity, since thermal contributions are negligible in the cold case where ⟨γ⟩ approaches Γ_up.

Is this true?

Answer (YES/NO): NO